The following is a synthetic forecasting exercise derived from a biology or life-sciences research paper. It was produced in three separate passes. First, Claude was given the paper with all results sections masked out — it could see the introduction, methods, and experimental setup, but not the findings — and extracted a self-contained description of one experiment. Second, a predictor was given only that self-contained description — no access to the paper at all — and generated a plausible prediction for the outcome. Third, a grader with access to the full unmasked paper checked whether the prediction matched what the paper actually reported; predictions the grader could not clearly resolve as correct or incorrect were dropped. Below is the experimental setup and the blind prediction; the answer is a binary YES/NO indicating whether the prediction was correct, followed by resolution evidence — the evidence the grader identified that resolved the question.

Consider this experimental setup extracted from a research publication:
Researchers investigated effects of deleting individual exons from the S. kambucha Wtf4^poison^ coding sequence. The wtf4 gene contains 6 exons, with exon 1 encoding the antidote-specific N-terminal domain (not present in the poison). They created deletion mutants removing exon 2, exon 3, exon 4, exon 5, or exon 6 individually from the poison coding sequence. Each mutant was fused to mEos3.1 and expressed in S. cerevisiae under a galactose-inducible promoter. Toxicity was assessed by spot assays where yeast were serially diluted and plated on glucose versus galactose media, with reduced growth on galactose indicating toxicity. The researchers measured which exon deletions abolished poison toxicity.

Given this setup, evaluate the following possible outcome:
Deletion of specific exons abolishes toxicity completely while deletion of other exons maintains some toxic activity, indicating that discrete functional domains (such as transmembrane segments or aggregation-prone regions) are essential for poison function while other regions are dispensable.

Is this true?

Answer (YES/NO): YES